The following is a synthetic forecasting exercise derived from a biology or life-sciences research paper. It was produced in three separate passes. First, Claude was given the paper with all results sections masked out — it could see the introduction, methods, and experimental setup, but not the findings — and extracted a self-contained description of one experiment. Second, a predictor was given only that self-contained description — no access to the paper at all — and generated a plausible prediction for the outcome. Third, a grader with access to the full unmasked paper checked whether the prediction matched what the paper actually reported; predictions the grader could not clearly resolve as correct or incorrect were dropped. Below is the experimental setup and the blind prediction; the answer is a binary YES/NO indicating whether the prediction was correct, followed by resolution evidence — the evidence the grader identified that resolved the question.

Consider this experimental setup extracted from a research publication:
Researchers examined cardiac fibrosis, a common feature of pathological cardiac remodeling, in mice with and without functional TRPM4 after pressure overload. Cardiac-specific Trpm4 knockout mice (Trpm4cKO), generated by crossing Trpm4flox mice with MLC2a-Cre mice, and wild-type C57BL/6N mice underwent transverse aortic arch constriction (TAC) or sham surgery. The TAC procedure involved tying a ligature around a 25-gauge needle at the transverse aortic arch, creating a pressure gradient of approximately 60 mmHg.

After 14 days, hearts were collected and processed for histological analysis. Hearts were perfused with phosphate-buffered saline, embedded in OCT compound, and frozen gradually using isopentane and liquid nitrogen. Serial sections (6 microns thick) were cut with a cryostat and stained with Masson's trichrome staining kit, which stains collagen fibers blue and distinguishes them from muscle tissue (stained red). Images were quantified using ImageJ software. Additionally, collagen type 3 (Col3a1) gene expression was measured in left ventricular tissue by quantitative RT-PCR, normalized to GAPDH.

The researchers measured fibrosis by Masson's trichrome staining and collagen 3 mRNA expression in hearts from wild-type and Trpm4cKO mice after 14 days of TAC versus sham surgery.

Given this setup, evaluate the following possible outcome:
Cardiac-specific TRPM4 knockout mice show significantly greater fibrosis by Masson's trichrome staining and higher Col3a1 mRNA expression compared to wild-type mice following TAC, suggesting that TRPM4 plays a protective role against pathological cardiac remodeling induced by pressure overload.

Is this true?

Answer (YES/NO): NO